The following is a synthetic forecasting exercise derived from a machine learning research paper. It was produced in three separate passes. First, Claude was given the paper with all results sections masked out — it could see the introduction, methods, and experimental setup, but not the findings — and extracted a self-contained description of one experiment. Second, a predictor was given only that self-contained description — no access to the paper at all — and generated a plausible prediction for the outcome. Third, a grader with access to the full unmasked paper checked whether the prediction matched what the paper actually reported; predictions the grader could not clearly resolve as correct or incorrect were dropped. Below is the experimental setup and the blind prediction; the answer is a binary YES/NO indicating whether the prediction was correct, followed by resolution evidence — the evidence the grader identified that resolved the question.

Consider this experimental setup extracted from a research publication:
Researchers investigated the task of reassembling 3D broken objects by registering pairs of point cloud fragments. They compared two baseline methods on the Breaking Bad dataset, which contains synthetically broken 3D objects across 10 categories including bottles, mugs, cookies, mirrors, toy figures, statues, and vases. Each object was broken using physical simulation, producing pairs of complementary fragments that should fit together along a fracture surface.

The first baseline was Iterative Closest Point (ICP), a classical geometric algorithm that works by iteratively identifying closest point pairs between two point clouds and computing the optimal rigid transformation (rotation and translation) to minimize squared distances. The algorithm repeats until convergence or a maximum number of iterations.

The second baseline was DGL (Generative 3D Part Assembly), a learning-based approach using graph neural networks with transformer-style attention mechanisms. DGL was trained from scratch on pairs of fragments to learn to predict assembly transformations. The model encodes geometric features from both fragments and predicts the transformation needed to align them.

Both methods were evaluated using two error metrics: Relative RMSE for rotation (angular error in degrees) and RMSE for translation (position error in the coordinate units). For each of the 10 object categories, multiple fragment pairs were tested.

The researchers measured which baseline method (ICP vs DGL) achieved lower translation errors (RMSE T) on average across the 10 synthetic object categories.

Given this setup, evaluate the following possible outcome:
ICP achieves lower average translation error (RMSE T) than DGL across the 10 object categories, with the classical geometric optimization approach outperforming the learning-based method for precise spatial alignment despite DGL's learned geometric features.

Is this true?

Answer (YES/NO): NO